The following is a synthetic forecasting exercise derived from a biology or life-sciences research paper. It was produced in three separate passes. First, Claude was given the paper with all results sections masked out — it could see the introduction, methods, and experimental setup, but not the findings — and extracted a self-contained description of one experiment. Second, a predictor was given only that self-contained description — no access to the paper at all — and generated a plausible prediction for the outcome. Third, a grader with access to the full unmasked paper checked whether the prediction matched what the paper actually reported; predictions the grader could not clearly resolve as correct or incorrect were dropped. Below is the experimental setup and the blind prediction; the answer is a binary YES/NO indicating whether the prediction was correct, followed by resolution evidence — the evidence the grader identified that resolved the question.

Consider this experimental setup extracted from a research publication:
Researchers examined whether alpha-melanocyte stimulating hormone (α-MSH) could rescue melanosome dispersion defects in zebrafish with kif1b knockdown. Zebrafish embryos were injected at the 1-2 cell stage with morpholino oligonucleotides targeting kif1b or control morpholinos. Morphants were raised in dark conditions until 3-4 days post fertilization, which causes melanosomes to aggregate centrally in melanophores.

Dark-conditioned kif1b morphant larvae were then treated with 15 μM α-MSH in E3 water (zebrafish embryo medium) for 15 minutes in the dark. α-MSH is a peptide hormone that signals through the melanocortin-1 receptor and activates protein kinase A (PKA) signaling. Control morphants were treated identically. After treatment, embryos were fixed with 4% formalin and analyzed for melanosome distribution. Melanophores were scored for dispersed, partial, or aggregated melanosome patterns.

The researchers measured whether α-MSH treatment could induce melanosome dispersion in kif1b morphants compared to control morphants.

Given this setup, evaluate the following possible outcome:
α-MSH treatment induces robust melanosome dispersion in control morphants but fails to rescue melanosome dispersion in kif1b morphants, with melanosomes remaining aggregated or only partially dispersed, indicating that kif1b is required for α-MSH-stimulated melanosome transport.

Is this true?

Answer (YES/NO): YES